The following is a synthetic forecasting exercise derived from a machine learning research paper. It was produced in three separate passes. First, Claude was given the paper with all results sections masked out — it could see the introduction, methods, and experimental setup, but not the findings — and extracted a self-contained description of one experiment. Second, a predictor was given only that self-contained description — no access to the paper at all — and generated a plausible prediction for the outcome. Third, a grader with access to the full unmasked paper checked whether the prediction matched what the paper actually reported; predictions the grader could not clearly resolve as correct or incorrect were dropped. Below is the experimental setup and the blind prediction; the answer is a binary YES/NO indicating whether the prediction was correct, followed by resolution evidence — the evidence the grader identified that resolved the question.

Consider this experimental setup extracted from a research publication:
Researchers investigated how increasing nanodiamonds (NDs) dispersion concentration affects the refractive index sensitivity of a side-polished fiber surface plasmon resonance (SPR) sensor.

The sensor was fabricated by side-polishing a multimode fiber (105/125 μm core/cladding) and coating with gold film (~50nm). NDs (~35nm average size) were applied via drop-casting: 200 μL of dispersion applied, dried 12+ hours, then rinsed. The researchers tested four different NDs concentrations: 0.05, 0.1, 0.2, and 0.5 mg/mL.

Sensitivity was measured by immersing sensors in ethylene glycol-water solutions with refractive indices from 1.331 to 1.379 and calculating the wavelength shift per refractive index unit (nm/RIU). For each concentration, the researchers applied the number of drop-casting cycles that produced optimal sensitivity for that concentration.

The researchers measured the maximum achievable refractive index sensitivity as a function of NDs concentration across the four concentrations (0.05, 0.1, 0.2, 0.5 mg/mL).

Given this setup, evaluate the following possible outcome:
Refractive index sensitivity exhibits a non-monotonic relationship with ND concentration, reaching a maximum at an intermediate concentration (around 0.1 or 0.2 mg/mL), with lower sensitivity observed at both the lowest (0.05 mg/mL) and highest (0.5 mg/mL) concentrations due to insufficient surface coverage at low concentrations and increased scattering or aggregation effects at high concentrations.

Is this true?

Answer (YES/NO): YES